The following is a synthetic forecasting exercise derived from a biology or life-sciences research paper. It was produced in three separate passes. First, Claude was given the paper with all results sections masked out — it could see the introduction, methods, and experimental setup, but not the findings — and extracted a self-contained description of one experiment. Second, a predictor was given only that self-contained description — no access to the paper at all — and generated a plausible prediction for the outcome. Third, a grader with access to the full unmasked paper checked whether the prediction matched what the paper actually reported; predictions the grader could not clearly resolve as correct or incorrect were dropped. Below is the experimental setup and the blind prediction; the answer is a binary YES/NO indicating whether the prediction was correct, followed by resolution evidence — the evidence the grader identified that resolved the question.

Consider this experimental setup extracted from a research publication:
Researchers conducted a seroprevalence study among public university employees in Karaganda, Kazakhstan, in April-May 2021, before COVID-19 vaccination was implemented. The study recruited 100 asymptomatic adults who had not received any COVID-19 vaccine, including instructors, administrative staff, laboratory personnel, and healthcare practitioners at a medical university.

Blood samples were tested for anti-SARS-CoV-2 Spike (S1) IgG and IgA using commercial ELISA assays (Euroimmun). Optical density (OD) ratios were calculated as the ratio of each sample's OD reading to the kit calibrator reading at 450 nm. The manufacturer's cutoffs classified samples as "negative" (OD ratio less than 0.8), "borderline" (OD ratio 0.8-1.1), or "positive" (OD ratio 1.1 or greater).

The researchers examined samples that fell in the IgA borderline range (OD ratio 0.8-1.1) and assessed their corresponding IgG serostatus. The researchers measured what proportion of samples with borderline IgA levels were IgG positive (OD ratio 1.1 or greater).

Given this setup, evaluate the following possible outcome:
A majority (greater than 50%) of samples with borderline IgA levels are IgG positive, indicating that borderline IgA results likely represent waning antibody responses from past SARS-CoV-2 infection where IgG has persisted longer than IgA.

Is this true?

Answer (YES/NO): NO